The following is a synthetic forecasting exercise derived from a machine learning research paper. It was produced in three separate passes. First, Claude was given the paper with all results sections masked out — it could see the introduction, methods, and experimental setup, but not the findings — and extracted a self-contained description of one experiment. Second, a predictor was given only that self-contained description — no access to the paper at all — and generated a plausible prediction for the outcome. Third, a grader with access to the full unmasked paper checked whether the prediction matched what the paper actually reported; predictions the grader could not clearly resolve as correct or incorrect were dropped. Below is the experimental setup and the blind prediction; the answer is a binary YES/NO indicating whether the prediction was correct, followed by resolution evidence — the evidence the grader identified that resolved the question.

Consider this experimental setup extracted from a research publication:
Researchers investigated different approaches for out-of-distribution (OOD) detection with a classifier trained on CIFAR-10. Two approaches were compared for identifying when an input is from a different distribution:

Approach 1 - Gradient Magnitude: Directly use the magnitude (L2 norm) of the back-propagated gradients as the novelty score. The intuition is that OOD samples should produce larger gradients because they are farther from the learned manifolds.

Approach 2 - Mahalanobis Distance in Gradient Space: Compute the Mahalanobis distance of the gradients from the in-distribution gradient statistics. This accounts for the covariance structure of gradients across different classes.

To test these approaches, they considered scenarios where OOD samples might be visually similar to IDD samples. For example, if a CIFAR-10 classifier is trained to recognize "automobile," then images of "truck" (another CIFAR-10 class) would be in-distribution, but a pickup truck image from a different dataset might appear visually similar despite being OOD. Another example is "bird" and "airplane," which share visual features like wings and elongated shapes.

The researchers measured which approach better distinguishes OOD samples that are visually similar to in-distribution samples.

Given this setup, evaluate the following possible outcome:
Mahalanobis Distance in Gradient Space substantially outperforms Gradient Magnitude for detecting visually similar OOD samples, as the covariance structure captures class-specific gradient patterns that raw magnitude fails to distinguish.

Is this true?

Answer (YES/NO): YES